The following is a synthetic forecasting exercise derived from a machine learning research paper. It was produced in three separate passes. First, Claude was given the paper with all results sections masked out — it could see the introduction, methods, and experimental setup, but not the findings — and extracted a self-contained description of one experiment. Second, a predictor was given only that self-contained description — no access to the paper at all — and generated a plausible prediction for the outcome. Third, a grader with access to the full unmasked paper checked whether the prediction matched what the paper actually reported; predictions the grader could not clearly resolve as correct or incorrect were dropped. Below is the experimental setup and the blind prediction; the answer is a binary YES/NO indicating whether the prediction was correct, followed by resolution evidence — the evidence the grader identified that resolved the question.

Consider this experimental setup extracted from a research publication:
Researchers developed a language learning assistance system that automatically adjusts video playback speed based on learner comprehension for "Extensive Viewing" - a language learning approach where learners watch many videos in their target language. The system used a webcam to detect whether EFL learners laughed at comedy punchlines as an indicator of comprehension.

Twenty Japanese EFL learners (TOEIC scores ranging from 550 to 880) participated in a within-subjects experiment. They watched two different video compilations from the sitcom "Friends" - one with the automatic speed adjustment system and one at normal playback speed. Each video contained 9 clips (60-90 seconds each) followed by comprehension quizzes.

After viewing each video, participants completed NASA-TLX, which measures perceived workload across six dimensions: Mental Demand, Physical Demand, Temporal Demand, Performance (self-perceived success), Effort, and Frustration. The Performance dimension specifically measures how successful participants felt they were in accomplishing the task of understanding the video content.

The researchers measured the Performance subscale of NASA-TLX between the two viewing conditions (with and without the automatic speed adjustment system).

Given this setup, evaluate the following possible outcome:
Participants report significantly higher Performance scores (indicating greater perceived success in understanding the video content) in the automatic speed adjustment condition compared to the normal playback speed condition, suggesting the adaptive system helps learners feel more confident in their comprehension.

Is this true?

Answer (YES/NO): NO